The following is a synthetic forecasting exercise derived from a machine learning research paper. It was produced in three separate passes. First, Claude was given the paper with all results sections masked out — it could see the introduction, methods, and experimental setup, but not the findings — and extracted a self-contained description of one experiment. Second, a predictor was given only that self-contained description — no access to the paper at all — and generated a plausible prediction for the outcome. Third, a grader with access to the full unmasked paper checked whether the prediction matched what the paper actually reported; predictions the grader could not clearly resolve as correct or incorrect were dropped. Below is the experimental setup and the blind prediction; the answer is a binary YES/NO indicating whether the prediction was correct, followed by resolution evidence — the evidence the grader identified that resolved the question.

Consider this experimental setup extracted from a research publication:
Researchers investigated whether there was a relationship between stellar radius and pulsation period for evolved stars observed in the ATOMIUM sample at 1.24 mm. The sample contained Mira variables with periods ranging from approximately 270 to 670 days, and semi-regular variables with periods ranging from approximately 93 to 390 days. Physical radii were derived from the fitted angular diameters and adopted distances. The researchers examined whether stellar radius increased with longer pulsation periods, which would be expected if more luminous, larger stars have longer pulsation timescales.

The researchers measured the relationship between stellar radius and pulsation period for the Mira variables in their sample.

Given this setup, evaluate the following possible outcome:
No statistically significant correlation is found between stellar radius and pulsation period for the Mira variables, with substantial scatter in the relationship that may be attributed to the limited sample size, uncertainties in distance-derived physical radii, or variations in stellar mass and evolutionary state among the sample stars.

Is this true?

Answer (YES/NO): NO